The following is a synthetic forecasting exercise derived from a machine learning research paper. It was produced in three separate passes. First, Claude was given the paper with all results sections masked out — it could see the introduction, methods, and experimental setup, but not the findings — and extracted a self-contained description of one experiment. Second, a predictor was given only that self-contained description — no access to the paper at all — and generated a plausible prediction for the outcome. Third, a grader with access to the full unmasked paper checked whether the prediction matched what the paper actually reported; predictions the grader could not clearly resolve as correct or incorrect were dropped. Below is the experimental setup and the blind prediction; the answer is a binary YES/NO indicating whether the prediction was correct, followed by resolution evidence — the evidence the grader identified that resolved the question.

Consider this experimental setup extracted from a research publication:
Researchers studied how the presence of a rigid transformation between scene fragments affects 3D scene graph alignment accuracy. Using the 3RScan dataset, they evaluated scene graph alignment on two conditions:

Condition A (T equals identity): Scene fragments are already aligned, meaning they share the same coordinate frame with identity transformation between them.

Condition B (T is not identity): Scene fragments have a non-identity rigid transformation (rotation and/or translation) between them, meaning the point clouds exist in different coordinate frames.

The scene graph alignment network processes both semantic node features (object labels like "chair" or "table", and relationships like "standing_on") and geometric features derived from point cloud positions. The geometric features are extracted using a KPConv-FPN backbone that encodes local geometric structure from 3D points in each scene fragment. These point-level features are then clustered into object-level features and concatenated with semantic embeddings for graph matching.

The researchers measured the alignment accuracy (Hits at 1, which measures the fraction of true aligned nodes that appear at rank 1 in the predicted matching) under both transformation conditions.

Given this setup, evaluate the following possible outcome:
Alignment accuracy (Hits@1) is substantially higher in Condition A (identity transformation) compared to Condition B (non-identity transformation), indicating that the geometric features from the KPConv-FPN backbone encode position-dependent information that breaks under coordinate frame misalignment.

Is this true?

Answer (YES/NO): NO